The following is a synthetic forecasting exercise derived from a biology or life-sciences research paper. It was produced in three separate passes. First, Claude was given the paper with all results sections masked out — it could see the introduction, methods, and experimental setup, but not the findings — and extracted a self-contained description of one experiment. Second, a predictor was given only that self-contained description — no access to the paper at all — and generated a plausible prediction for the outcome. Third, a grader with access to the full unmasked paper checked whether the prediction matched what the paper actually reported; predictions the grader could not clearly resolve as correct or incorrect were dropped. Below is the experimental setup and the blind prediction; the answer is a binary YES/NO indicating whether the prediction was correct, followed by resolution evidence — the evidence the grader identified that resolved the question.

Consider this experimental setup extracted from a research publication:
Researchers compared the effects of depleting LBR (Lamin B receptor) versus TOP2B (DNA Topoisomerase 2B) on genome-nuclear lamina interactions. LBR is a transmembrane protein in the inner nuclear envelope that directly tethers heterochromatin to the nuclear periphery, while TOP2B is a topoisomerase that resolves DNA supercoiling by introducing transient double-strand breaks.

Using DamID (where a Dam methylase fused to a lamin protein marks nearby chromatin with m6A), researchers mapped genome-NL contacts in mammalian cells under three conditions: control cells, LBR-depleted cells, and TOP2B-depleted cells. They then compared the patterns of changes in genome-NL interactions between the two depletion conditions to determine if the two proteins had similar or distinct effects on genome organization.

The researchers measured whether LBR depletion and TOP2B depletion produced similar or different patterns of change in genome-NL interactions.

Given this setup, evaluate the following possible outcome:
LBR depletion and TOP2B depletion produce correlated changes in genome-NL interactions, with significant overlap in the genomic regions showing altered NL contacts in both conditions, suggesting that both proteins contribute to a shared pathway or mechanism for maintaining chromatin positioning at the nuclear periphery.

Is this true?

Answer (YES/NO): YES